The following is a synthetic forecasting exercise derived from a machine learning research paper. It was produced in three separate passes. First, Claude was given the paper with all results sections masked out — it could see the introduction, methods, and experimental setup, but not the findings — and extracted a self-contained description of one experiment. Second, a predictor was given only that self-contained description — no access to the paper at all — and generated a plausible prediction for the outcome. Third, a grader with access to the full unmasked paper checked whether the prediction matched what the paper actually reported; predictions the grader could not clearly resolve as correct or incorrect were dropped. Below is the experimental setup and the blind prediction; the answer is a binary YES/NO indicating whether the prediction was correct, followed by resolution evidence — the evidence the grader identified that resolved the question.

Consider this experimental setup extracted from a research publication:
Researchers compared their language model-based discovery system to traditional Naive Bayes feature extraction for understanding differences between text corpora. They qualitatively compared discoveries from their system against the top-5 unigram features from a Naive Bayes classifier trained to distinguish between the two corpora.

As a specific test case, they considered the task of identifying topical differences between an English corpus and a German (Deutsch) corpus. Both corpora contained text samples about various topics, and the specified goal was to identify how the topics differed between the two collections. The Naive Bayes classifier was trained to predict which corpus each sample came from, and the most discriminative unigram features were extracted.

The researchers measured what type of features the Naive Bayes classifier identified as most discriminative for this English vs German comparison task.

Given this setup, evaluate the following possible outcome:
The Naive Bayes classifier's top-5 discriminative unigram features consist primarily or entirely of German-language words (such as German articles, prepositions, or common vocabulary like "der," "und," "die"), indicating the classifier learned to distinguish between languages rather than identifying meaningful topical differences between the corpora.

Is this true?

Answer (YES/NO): NO